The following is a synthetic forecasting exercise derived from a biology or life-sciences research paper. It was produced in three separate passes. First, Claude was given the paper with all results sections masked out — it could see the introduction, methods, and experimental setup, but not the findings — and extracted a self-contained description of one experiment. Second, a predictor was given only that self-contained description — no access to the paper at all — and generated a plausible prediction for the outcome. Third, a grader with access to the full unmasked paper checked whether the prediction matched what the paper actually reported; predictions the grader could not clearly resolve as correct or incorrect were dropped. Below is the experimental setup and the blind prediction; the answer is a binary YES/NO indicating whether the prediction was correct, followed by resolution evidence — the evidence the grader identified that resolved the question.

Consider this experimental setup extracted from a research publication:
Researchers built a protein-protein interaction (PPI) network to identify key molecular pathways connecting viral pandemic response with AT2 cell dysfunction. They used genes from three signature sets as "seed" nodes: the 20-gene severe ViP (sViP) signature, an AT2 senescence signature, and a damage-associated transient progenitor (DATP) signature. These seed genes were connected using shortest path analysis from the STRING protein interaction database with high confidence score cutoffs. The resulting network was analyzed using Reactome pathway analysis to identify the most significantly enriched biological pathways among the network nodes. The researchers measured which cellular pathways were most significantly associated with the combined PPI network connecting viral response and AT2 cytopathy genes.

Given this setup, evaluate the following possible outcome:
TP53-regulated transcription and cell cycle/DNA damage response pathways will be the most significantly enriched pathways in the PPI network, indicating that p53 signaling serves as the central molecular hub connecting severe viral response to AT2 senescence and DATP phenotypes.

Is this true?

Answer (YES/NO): NO